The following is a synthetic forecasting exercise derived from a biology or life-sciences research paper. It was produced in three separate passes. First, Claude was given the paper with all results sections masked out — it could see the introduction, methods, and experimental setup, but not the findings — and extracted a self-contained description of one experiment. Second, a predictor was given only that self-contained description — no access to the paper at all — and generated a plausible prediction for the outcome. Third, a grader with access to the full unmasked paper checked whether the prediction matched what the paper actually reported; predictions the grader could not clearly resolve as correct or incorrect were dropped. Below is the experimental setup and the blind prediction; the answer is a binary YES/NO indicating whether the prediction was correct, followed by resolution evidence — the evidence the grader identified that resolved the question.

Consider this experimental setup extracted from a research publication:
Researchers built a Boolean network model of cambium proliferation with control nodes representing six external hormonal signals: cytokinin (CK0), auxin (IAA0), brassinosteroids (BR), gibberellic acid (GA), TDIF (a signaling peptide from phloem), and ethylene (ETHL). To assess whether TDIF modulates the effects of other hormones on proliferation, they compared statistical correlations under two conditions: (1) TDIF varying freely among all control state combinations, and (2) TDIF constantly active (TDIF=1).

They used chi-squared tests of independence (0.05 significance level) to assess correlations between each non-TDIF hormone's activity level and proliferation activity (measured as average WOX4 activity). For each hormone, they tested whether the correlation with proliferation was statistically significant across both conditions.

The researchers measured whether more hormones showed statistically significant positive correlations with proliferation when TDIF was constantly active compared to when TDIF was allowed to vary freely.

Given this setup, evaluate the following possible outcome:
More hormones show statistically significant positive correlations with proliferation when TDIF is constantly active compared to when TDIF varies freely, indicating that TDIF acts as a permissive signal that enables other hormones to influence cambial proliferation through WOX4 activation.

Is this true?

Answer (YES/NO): YES